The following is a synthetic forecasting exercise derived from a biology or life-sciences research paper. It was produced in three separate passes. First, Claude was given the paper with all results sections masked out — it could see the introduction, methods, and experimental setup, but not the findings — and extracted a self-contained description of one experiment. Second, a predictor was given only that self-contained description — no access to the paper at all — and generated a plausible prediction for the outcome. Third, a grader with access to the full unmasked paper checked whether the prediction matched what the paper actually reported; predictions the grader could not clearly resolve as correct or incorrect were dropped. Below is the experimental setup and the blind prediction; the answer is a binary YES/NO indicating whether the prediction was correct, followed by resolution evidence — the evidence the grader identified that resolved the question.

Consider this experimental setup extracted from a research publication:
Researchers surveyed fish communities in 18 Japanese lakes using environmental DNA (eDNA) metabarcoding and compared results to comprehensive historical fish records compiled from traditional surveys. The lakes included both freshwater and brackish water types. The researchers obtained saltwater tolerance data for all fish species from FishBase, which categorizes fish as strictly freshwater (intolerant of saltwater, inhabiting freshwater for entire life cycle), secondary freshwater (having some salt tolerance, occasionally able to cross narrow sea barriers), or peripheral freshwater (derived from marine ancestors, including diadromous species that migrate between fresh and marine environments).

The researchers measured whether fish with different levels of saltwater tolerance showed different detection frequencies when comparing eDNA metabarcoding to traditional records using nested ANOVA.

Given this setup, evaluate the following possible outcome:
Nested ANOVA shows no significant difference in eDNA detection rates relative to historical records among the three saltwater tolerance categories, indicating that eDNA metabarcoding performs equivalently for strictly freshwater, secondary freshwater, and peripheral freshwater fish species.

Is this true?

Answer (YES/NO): NO